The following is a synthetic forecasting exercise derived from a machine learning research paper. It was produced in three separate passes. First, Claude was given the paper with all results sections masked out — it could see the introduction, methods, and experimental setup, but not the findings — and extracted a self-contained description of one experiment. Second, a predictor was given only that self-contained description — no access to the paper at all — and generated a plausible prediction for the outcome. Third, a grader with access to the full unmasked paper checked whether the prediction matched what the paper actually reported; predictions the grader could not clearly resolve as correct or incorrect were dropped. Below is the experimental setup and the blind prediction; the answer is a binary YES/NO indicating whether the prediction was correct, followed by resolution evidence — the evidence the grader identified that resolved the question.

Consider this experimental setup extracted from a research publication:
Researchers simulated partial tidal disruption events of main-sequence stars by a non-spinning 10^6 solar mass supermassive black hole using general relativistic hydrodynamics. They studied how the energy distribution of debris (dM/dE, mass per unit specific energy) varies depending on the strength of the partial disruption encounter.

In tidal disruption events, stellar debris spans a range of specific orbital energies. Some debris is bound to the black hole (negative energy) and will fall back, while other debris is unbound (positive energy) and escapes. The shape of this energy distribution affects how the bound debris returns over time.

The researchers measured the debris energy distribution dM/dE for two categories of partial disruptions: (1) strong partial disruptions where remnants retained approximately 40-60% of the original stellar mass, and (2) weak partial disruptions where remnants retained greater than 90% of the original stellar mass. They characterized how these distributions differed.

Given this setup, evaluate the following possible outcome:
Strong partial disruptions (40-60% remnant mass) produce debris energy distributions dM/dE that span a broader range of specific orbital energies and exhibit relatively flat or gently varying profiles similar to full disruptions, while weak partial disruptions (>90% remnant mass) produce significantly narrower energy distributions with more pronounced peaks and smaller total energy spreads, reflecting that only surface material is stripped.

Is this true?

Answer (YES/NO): NO